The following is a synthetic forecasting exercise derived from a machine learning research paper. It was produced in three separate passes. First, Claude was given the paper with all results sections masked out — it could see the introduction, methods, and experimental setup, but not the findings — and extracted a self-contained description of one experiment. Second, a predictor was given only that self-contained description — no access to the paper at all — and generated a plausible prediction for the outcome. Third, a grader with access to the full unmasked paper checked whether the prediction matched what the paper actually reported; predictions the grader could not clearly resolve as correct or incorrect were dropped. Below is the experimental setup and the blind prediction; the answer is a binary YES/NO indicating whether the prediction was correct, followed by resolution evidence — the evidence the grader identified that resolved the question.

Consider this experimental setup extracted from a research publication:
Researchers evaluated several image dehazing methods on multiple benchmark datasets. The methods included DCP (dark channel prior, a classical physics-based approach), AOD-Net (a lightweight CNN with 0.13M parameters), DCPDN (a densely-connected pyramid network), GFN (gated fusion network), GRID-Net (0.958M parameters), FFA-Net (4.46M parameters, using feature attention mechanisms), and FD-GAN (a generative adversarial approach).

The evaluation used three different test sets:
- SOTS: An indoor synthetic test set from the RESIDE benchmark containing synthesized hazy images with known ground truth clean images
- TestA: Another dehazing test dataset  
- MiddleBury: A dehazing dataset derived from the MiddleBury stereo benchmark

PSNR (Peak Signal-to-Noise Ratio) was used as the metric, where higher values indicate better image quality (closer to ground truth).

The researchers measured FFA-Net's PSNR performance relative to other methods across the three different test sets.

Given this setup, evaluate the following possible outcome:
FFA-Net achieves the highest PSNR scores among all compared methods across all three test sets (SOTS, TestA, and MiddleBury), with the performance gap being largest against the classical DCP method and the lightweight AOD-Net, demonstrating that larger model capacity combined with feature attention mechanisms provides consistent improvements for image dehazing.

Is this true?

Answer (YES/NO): NO